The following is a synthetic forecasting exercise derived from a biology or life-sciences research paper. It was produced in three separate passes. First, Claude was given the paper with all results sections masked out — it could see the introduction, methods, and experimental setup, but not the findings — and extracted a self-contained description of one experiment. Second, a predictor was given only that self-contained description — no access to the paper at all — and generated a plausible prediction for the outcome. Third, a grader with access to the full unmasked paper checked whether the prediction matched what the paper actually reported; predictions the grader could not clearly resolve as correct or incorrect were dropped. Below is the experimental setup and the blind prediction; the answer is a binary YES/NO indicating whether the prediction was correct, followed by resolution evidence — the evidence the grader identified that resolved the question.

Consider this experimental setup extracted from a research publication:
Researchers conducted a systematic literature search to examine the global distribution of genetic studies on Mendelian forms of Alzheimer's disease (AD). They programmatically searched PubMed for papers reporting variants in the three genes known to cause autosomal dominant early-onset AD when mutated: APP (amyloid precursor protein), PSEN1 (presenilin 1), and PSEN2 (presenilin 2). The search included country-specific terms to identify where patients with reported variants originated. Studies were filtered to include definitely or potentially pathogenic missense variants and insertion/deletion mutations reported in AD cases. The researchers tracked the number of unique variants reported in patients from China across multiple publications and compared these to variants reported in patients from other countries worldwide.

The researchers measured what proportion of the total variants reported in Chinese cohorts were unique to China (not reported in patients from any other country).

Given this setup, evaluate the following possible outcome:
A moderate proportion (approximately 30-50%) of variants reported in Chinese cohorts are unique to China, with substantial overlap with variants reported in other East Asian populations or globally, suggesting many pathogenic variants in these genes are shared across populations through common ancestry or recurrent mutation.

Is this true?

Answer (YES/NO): NO